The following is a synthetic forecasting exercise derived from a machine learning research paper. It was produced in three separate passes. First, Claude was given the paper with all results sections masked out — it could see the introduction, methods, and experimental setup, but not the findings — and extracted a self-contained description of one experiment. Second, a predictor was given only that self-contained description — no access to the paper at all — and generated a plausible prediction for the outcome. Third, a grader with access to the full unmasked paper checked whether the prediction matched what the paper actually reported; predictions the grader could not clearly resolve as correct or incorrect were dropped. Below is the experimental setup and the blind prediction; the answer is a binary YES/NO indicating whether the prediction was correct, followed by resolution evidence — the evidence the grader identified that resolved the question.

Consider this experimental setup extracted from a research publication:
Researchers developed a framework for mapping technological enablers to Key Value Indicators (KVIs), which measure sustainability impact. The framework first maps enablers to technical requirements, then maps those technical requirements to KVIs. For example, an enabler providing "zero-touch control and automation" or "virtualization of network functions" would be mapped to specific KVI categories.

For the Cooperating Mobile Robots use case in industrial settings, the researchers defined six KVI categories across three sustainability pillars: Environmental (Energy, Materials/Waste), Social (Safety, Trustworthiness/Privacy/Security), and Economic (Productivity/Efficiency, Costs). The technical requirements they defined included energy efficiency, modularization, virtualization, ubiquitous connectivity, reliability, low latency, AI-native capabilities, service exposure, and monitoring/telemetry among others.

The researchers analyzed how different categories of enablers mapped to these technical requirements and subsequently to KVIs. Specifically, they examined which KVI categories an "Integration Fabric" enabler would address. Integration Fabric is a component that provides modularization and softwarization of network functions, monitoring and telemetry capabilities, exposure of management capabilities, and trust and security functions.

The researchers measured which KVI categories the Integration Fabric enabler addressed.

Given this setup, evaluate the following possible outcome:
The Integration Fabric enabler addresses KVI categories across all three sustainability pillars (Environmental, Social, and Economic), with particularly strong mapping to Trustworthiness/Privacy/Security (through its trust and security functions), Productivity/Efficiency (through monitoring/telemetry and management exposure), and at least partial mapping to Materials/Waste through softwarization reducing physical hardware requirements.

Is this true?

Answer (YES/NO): YES